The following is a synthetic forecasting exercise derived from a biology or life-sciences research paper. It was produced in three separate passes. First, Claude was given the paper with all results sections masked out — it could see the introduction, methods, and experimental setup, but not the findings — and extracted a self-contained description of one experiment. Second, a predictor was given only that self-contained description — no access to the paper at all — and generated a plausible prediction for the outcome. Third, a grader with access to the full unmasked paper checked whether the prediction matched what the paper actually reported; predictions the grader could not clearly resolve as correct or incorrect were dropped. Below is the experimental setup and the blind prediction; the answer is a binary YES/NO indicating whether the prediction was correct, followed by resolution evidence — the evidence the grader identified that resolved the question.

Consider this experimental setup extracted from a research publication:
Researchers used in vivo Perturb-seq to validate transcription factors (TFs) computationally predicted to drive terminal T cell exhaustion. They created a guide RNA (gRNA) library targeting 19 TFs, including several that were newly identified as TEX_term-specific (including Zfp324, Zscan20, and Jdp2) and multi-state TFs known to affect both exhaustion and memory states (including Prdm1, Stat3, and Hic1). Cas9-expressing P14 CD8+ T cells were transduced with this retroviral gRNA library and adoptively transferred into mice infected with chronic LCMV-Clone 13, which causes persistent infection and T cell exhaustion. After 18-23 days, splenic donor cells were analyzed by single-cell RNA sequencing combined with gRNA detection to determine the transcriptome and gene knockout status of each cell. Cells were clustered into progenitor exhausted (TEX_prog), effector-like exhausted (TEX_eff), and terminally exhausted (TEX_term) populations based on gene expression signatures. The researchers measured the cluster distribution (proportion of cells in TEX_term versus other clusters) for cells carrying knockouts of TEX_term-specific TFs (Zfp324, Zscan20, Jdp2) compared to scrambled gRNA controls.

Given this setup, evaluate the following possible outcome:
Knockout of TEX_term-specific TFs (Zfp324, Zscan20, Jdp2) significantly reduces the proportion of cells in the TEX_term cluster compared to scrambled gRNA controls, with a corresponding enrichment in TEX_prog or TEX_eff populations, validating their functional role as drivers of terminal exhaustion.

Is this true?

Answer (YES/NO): YES